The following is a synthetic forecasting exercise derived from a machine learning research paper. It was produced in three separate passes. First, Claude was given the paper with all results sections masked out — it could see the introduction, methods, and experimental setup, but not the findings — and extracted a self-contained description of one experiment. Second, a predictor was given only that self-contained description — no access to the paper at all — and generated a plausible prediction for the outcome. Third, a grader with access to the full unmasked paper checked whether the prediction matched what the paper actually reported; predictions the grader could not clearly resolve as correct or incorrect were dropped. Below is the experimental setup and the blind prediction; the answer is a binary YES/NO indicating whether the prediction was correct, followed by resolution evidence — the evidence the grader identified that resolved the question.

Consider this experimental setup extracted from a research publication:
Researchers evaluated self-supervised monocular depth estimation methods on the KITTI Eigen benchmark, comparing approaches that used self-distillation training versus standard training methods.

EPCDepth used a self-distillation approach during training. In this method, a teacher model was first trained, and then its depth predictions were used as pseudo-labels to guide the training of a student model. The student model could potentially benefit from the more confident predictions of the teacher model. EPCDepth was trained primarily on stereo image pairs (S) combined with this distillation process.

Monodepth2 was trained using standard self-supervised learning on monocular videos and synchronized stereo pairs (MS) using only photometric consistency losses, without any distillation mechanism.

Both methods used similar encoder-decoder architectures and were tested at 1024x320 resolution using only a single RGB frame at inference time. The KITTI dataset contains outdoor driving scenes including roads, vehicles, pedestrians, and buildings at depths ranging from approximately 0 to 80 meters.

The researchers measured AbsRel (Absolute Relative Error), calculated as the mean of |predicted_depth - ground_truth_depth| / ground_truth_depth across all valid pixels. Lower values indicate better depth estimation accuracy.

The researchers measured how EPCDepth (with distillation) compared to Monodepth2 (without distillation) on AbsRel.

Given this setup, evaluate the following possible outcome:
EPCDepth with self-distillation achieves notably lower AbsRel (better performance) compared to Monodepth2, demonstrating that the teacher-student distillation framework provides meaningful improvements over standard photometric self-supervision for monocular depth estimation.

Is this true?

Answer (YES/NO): YES